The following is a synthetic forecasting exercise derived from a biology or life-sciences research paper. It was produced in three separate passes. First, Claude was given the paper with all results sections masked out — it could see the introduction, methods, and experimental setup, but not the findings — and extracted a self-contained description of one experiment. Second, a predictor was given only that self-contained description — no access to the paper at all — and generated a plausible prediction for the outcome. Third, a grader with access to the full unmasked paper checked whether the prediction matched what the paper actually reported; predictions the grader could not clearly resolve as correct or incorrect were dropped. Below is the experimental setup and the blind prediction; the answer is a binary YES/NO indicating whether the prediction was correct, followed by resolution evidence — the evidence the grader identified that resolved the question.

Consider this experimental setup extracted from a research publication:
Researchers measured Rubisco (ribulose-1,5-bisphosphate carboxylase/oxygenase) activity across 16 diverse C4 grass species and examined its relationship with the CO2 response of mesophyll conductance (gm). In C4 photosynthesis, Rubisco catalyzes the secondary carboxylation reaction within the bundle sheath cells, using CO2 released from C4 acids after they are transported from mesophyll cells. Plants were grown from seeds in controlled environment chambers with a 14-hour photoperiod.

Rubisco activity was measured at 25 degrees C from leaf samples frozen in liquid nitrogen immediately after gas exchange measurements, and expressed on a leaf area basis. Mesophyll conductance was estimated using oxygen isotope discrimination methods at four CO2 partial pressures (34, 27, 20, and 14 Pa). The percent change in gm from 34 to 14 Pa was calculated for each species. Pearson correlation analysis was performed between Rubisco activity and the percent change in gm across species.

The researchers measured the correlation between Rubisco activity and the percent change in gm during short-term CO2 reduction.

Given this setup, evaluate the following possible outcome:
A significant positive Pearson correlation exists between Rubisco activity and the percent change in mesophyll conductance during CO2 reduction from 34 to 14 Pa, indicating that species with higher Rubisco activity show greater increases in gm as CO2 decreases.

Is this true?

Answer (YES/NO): NO